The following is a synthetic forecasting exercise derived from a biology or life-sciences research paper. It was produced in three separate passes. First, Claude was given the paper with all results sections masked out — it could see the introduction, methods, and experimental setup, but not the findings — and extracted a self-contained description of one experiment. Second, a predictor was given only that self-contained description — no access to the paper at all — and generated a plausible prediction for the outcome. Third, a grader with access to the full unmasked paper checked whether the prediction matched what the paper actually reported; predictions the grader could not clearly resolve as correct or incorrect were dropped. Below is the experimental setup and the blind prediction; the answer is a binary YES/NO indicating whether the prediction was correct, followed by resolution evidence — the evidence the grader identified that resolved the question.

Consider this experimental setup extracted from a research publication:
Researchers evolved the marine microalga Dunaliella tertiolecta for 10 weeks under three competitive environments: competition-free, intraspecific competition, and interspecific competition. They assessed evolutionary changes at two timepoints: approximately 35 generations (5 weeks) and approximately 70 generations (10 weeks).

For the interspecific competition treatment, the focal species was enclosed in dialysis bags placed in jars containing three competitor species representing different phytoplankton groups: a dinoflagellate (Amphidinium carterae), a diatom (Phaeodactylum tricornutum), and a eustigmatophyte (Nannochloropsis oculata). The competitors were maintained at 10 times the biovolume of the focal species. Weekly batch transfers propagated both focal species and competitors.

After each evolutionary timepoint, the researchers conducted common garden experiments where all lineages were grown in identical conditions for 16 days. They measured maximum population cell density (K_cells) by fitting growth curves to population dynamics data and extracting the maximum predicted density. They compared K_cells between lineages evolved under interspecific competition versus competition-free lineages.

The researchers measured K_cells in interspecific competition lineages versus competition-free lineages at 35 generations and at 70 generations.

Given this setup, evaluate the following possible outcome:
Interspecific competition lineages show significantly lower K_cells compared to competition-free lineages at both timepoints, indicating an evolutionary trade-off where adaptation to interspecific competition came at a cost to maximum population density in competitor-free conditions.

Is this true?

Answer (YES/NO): NO